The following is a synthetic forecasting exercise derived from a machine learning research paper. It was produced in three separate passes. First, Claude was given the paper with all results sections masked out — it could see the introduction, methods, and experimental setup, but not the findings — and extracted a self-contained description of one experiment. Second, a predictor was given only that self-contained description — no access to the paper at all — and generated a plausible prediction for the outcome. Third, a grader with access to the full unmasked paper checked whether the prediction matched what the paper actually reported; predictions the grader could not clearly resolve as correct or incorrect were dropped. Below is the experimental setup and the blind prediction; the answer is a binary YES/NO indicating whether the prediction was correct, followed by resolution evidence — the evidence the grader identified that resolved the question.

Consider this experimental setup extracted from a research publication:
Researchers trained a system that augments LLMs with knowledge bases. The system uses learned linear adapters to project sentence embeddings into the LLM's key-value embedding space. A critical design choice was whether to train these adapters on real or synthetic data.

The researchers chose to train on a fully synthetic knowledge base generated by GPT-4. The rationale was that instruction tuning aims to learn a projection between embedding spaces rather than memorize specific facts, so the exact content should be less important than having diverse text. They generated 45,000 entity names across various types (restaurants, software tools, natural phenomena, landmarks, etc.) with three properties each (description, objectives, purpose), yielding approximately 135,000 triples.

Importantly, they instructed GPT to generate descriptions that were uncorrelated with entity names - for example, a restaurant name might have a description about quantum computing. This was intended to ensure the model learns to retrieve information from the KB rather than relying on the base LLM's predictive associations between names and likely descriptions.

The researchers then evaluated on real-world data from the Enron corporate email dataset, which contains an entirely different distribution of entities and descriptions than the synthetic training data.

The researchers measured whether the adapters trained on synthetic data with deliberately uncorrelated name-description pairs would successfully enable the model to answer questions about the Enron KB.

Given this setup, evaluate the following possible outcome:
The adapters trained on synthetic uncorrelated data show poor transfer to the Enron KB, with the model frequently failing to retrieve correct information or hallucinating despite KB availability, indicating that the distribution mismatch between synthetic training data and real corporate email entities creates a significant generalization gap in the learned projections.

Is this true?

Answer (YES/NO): NO